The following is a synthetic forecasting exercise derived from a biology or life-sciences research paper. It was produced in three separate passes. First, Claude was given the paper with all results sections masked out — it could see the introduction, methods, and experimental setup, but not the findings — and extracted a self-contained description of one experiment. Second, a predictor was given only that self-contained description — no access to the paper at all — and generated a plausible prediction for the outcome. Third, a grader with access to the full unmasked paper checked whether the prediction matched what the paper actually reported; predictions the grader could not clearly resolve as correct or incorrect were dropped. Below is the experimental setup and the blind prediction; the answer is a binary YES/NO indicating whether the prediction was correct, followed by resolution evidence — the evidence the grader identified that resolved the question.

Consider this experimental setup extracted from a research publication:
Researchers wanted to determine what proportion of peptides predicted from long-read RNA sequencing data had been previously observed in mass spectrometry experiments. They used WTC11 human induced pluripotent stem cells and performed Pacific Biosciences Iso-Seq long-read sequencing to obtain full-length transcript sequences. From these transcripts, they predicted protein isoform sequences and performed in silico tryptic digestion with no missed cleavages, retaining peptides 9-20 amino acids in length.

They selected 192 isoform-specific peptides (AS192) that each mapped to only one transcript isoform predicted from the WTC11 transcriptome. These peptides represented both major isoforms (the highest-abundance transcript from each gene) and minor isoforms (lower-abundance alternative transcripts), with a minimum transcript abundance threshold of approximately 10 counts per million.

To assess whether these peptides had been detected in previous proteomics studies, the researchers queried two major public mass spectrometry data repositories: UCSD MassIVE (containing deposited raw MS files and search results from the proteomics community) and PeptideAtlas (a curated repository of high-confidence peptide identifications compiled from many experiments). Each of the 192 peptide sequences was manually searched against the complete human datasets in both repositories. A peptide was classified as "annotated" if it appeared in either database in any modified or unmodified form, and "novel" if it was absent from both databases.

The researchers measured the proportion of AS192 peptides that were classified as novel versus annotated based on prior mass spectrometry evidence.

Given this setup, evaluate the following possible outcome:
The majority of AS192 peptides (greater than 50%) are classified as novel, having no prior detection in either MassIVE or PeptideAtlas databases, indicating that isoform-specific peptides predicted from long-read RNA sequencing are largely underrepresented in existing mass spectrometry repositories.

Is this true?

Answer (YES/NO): NO